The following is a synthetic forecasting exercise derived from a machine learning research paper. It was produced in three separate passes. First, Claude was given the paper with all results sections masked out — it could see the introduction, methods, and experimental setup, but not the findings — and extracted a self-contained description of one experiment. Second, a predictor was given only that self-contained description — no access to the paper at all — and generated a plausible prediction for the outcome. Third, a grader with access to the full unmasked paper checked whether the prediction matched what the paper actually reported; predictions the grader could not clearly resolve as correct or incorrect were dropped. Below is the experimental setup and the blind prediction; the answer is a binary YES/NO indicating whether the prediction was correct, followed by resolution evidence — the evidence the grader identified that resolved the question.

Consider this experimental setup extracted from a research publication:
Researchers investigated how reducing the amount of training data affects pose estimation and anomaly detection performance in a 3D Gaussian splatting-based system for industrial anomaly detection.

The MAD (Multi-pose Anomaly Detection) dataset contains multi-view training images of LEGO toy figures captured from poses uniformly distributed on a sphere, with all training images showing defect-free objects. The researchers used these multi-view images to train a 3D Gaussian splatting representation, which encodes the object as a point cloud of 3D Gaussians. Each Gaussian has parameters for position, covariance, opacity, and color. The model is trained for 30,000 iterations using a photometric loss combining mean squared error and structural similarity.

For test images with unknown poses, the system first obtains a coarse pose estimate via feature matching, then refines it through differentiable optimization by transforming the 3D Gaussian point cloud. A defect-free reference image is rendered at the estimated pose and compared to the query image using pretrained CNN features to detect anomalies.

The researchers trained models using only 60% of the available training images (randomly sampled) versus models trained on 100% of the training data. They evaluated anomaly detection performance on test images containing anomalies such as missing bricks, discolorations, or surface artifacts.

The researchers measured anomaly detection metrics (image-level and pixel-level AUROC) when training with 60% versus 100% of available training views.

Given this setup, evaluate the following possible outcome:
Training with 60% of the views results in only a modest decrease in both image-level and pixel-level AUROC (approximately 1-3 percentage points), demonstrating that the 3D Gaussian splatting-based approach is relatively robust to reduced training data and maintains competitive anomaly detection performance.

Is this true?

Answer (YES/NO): YES